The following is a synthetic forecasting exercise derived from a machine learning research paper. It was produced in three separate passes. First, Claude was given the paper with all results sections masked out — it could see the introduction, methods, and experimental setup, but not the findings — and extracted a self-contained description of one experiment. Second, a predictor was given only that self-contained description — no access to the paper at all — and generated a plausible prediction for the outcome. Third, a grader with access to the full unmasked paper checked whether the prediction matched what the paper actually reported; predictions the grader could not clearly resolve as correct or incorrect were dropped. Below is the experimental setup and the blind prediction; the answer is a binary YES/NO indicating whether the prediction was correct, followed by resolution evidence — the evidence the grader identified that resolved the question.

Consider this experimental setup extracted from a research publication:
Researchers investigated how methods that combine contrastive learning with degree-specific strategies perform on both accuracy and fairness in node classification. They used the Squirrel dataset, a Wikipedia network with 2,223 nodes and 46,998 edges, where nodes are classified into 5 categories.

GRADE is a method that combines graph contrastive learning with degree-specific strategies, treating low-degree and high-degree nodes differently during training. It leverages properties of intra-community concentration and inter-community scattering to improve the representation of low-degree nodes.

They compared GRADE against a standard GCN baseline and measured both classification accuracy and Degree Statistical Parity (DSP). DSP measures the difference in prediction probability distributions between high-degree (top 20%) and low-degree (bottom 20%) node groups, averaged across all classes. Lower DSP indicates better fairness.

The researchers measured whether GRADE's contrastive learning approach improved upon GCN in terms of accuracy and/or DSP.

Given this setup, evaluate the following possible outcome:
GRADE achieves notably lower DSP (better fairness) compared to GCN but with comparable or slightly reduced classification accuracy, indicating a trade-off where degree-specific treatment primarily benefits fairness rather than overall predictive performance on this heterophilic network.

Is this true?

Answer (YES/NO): NO